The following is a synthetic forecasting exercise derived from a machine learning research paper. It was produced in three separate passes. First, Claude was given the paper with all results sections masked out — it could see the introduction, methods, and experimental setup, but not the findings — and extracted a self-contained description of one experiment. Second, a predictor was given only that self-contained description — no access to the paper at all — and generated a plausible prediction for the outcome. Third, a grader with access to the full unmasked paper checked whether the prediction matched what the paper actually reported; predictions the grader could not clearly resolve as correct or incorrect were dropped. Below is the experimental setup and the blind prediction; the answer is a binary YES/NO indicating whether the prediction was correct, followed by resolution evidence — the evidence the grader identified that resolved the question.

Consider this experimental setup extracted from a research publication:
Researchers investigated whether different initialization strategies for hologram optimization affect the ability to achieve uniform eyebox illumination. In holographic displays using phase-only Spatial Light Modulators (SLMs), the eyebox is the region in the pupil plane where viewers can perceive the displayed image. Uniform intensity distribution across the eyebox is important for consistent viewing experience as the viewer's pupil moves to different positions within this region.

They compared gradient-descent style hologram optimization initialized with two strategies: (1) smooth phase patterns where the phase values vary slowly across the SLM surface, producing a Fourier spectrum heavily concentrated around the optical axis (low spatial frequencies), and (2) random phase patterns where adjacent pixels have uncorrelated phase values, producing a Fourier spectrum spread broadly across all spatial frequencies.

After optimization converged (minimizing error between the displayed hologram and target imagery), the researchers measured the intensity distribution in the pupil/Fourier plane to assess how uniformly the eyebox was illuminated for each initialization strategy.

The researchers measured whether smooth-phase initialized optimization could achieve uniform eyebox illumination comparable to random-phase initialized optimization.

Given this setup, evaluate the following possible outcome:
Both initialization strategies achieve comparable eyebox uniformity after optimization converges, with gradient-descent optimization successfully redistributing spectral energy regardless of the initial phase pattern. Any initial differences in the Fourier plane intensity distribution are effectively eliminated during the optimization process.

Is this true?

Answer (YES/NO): NO